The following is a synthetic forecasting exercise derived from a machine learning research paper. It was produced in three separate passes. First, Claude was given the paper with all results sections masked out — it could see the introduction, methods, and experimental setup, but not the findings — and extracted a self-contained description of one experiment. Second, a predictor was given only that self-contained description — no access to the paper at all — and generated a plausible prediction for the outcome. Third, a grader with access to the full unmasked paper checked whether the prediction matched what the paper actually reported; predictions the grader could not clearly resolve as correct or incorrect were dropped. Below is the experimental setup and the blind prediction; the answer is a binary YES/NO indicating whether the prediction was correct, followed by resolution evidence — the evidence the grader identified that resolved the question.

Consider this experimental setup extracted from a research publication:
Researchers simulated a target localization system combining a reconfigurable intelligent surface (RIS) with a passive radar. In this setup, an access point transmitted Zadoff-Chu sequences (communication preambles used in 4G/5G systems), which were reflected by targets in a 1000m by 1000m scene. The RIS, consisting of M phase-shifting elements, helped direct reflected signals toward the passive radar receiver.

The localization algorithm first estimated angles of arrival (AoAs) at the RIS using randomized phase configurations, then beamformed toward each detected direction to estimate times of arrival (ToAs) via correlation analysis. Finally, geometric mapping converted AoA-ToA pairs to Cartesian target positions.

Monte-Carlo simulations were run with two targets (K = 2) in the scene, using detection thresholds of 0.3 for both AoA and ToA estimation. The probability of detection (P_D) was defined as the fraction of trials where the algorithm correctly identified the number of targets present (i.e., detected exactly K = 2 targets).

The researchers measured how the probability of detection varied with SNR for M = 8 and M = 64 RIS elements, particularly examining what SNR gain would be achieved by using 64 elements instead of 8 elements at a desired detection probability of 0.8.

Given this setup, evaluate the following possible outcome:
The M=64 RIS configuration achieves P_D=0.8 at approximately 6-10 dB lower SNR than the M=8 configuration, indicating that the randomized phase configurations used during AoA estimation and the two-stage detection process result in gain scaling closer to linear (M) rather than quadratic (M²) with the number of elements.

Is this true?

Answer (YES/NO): NO